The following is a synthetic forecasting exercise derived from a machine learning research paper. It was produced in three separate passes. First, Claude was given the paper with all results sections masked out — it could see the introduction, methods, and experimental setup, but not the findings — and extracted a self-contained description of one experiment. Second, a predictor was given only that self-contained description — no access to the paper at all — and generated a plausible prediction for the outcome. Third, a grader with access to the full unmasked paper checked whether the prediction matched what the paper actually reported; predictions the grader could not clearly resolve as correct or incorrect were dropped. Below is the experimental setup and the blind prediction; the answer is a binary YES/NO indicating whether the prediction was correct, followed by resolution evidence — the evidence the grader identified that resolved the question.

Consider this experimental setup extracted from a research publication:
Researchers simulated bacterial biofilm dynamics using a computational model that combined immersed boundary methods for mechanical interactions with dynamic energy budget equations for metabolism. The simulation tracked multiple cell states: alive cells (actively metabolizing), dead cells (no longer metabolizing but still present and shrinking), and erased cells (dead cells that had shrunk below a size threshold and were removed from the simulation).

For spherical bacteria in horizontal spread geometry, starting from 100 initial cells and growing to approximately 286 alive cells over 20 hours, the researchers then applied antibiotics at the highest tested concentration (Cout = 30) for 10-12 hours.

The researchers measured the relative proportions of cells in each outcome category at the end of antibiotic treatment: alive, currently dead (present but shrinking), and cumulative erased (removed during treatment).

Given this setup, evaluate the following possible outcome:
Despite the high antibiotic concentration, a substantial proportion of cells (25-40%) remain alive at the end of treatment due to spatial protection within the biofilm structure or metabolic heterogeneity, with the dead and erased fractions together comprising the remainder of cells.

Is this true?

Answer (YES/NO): YES